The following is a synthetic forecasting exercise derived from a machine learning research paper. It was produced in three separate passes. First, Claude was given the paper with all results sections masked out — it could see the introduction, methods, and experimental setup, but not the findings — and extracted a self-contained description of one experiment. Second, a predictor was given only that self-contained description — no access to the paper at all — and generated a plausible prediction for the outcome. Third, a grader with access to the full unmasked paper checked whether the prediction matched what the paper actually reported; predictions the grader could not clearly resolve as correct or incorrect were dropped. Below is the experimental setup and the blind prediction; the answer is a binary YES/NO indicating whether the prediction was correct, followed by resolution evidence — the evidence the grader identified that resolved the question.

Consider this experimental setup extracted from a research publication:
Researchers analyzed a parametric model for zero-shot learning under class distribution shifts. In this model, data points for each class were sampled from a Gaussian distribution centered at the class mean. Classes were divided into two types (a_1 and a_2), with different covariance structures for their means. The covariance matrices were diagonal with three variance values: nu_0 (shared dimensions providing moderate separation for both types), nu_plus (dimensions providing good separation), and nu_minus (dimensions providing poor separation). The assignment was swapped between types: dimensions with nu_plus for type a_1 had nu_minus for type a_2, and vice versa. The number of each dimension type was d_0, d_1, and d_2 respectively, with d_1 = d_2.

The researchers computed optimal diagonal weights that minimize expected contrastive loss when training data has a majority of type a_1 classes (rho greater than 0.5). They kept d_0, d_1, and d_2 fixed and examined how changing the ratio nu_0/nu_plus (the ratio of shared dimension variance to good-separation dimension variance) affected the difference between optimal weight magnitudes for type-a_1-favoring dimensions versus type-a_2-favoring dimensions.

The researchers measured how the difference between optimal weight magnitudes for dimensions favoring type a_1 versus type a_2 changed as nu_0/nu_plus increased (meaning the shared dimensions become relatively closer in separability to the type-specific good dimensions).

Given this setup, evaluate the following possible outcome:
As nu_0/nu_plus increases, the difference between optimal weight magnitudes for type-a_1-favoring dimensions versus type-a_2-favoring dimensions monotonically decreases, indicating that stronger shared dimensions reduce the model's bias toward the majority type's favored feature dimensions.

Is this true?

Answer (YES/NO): NO